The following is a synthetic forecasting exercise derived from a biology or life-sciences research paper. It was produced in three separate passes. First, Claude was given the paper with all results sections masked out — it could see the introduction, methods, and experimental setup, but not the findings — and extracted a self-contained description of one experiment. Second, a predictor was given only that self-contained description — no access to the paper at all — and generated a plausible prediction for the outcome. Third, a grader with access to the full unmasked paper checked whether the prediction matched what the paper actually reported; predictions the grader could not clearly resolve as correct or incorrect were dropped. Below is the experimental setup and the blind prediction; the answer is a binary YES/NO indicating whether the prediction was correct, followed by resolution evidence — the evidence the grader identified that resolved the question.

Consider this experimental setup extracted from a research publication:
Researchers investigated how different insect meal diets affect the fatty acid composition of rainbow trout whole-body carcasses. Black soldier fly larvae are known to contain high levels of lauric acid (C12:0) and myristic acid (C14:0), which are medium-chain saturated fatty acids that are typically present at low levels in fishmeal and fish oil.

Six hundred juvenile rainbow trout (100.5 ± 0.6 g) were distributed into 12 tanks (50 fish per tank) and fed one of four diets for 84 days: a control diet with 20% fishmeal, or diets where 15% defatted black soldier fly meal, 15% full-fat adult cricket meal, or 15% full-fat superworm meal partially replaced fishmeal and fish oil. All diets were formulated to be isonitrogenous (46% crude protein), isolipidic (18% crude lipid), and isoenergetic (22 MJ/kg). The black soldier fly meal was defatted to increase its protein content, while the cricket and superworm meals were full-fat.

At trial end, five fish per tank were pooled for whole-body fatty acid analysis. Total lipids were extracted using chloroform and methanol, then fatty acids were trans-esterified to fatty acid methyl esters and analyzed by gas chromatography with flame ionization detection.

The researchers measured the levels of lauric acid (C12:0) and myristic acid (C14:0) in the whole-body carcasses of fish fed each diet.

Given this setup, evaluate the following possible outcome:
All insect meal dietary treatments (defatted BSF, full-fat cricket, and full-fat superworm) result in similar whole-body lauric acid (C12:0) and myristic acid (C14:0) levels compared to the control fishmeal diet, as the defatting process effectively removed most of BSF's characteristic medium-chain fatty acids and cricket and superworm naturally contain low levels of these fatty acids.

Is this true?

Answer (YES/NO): NO